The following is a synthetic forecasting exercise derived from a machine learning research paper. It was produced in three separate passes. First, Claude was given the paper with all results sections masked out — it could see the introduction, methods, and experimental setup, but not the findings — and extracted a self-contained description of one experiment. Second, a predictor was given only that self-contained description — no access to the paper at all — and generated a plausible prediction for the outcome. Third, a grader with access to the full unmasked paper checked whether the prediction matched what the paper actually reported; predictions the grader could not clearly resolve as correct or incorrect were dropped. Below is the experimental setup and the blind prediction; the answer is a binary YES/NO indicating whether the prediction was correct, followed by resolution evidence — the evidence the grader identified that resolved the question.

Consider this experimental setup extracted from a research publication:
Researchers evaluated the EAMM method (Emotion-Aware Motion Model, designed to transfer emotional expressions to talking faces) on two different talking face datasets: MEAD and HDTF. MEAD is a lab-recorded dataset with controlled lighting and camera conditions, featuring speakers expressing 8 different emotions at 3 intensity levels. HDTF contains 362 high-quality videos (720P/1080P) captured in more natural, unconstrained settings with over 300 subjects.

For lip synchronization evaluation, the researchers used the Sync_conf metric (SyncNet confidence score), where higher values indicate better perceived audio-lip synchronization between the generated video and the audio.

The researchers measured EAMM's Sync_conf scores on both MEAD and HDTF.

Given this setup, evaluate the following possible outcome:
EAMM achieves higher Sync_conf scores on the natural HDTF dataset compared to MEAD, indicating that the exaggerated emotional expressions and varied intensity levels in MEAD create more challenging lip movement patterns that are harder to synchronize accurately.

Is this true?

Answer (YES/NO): YES